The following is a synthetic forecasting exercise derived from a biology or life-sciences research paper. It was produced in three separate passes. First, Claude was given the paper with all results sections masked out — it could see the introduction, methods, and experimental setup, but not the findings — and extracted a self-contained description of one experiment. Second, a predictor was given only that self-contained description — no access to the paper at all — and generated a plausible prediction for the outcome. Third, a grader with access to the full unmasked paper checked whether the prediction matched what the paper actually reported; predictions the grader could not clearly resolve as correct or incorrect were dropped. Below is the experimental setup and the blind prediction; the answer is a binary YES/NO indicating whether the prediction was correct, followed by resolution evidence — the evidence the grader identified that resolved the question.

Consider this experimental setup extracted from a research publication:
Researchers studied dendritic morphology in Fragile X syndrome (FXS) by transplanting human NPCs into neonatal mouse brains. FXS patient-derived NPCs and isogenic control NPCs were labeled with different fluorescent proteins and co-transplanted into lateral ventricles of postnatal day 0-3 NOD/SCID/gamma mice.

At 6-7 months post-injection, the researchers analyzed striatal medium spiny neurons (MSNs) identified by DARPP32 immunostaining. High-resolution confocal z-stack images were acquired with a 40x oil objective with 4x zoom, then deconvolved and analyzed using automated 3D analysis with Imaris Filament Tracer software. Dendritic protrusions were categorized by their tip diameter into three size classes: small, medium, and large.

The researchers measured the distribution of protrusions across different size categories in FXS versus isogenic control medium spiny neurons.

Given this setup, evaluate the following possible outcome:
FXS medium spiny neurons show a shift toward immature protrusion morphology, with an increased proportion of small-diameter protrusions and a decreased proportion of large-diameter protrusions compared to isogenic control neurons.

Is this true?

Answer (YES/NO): NO